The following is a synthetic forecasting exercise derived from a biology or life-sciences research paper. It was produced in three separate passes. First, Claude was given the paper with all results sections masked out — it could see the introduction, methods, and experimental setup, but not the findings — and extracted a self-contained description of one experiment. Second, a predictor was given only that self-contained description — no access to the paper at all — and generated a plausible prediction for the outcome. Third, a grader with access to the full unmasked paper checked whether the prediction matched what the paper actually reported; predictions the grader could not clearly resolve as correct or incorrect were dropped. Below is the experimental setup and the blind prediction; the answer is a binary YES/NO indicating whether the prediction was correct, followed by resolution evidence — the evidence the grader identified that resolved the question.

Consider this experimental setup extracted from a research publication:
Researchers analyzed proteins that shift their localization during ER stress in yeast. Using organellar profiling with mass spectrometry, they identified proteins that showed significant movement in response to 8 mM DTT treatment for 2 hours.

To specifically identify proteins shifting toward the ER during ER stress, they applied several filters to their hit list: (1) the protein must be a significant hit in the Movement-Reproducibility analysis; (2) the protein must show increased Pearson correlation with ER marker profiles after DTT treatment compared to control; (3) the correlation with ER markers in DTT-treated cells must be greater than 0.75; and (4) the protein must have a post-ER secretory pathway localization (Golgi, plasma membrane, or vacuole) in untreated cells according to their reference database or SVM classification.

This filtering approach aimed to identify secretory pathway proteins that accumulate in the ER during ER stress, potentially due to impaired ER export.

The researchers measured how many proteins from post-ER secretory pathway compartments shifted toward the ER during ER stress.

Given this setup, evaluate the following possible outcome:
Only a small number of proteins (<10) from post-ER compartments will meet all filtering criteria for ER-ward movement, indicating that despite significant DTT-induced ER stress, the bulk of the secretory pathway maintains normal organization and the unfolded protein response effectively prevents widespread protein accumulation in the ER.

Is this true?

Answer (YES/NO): NO